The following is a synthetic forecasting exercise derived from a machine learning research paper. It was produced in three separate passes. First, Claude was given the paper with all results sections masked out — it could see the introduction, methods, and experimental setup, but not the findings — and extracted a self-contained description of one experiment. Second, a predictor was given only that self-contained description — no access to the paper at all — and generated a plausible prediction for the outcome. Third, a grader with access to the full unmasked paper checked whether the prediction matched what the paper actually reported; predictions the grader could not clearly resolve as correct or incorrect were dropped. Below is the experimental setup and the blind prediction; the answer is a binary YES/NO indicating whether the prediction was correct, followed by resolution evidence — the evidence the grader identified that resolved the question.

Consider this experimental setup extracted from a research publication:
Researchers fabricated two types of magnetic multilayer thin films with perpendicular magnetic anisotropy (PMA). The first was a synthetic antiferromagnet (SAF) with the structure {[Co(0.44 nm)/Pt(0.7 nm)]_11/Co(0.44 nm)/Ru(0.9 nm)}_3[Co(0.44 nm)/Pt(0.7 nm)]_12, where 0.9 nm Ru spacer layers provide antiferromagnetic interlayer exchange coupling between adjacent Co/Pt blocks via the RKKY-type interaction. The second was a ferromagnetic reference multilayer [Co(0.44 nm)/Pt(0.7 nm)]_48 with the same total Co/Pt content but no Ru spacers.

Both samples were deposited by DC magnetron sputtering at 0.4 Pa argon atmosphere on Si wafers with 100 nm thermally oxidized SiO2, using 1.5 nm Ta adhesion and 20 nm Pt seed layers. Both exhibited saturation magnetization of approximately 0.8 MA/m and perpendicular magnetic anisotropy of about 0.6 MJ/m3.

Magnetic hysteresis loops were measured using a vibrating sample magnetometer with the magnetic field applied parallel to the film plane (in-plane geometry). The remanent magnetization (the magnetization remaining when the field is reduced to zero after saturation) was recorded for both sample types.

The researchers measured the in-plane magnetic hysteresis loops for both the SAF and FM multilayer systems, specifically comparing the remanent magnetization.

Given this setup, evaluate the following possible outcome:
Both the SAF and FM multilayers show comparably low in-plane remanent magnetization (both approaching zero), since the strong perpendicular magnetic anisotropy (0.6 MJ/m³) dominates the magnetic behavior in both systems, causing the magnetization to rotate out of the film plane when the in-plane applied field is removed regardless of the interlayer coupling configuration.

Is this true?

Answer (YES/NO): NO